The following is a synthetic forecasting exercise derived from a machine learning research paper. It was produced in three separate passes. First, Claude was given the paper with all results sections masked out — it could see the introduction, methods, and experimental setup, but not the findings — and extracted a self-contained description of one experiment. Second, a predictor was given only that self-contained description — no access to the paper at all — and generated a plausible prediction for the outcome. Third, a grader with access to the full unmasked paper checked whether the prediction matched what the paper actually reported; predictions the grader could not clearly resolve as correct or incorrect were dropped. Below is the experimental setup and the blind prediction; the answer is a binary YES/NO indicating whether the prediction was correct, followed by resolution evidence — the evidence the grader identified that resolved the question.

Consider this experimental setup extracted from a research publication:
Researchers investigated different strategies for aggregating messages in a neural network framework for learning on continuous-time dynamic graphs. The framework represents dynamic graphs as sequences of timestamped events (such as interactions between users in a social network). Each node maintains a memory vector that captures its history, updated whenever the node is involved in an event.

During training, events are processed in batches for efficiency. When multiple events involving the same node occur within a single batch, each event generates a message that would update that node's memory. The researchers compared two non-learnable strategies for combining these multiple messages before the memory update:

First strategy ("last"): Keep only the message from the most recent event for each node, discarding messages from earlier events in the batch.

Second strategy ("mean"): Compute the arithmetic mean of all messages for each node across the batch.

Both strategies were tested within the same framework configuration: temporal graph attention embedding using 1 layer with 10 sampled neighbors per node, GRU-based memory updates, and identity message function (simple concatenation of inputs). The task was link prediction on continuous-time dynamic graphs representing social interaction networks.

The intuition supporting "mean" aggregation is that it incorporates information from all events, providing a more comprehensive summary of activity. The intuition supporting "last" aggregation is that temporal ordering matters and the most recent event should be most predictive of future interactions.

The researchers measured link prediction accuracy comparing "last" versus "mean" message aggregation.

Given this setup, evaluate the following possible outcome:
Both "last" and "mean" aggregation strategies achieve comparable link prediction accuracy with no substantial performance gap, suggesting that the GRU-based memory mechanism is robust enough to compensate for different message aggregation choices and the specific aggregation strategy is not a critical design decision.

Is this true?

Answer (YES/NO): YES